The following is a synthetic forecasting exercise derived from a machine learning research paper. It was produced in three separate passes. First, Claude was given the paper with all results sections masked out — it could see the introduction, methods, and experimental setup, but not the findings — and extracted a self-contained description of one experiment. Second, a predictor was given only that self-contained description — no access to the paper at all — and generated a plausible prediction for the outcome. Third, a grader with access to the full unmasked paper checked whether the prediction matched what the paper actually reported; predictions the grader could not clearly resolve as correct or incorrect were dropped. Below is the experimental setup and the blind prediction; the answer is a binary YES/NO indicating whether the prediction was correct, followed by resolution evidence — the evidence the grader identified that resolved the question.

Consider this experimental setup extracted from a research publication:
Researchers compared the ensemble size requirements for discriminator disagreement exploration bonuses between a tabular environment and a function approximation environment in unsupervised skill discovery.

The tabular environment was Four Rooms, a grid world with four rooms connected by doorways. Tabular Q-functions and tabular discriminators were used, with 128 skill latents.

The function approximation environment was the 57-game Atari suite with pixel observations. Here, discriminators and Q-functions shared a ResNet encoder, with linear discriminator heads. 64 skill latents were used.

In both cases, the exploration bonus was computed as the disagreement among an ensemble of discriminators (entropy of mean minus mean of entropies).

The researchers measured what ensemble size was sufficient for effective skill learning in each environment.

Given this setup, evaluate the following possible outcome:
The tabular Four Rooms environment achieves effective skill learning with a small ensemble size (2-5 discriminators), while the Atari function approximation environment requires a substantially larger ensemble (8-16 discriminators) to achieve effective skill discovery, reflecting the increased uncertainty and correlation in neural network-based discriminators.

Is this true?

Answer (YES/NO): NO